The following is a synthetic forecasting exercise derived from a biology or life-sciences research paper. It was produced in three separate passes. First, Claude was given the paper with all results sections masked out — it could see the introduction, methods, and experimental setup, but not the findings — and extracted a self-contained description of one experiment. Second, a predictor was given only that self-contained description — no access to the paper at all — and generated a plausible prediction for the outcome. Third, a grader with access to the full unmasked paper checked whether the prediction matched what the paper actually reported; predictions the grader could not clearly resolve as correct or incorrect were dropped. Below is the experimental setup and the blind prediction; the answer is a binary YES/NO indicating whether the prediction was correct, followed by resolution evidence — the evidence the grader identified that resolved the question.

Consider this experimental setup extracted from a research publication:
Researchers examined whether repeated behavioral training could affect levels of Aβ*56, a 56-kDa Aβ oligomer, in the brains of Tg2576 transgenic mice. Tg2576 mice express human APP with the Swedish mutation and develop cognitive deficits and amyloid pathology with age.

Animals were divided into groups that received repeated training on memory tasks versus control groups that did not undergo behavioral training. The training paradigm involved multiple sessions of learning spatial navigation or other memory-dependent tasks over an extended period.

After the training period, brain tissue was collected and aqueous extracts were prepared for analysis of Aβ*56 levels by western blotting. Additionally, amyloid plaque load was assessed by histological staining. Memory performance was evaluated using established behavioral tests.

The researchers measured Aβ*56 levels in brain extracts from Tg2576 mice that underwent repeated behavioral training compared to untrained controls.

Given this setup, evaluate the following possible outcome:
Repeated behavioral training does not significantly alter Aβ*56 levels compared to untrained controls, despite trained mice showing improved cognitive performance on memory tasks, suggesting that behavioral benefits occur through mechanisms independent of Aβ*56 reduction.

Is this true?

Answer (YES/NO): NO